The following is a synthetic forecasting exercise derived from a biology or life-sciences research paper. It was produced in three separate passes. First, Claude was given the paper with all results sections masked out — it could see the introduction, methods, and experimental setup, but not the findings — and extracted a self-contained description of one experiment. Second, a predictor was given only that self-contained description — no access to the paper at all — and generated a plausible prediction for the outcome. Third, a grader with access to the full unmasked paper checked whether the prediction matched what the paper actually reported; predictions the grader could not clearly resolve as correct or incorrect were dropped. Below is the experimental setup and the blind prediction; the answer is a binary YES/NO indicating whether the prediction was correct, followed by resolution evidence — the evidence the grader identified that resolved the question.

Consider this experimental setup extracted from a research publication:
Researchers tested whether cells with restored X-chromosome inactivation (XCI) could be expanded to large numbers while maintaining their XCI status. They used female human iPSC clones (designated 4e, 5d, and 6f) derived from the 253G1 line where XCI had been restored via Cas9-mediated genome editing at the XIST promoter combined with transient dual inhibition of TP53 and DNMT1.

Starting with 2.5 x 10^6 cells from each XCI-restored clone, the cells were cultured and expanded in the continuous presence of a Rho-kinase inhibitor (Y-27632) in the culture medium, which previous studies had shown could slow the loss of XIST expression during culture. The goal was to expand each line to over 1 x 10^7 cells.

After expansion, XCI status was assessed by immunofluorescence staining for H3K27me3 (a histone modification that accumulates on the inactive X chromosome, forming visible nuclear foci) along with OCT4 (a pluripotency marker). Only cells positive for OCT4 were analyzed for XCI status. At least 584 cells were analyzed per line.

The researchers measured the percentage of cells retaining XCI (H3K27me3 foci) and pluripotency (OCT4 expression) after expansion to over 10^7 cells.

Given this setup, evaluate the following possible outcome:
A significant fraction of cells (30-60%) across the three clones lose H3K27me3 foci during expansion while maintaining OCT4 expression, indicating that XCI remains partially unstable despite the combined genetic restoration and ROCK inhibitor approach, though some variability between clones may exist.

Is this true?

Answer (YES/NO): NO